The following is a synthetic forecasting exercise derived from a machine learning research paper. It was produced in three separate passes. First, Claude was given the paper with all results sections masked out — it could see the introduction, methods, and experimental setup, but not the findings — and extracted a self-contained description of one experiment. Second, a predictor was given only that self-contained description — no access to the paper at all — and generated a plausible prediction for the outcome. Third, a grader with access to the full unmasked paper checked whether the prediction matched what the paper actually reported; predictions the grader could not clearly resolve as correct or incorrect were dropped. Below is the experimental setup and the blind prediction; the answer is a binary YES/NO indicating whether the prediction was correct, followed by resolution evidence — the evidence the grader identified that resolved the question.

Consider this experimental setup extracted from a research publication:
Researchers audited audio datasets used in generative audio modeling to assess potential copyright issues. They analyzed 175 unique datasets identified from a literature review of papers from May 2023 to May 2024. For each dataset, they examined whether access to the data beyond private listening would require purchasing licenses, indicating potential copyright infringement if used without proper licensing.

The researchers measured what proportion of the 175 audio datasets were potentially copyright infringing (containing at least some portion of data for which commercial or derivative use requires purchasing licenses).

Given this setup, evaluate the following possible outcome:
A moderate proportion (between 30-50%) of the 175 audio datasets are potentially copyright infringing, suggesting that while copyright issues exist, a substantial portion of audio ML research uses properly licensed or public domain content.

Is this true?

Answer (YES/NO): YES